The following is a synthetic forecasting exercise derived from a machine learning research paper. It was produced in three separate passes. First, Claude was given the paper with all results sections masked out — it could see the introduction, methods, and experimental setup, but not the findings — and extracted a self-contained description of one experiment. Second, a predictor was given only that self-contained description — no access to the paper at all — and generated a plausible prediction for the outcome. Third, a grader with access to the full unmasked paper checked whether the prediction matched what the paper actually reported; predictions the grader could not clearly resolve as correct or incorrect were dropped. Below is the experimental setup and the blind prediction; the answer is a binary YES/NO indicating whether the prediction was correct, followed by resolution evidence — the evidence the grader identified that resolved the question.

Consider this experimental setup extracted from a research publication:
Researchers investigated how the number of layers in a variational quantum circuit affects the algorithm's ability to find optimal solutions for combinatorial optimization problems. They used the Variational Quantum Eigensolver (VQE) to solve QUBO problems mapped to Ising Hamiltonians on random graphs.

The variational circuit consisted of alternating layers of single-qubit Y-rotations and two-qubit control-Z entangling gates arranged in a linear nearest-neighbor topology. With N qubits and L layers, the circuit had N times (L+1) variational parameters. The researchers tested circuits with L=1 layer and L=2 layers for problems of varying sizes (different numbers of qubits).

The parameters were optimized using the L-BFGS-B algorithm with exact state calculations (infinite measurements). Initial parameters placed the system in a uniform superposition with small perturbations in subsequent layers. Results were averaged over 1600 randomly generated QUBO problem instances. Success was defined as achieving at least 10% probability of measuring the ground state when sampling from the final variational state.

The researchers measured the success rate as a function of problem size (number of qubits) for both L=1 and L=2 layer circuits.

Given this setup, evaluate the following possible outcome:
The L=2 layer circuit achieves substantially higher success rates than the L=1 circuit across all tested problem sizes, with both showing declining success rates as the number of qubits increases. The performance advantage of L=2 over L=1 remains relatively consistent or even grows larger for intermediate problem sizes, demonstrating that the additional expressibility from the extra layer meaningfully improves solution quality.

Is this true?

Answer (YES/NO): NO